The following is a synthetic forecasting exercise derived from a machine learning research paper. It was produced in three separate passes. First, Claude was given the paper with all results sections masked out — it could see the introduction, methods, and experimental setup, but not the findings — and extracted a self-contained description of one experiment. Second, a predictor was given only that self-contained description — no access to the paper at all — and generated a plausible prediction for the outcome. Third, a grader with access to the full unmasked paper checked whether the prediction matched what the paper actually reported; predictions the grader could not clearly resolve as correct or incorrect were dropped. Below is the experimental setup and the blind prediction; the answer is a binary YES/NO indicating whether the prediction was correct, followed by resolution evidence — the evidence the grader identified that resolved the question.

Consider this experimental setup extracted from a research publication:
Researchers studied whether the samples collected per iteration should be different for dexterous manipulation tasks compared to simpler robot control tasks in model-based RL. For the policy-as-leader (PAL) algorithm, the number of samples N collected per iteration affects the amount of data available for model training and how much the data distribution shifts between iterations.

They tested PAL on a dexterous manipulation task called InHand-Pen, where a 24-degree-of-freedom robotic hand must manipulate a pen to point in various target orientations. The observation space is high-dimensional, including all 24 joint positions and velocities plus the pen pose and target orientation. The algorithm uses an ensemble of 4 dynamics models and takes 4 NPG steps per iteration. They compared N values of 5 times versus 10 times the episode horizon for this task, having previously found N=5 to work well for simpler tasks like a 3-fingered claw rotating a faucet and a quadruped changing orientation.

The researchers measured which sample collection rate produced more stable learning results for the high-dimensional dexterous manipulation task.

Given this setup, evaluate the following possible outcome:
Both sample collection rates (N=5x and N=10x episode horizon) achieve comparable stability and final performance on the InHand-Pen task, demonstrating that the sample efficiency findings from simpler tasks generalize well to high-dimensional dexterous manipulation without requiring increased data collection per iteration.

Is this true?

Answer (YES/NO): NO